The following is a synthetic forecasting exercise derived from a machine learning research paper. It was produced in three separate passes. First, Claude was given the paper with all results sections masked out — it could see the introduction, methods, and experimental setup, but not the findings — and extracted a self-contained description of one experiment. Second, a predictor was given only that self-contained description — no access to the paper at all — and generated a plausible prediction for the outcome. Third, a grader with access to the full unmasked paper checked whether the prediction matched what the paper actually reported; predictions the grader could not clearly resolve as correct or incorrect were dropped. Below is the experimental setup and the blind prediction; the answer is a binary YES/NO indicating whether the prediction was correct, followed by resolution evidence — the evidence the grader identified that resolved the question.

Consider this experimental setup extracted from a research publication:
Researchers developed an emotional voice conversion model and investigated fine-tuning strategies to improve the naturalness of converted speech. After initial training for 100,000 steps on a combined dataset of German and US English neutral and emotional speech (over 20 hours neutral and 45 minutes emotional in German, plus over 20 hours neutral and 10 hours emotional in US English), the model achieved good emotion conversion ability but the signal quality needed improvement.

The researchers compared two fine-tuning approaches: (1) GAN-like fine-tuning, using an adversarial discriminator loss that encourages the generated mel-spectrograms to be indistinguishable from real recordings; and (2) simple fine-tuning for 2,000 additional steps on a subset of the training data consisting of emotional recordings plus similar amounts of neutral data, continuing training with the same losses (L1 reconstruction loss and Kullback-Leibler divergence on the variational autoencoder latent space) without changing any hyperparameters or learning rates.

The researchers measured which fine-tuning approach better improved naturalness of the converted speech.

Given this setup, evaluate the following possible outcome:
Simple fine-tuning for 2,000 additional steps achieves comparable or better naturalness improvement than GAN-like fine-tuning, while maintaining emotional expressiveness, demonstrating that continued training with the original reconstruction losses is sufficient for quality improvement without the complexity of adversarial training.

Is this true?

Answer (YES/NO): NO